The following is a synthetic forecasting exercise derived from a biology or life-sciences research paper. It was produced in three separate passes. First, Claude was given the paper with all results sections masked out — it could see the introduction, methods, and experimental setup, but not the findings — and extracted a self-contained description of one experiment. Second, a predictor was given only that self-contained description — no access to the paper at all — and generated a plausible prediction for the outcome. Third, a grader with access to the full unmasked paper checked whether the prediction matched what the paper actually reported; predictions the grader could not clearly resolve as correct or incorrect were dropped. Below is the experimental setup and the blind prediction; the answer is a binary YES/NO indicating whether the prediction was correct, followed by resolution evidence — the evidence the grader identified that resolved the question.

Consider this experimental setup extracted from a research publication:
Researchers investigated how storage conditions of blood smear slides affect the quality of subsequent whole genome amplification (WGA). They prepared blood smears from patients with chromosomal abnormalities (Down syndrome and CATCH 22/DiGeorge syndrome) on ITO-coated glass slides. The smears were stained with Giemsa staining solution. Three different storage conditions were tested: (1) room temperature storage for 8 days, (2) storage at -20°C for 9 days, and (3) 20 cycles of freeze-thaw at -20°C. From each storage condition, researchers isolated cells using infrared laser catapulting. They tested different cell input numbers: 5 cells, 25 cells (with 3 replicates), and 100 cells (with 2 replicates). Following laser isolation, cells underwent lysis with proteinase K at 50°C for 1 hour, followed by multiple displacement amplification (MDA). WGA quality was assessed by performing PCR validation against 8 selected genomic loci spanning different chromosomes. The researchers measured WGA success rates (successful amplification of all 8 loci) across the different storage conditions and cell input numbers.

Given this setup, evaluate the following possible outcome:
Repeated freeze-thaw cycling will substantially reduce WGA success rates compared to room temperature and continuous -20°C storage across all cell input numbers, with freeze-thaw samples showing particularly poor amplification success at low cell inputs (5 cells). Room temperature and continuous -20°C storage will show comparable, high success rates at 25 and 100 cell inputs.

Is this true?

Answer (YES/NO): NO